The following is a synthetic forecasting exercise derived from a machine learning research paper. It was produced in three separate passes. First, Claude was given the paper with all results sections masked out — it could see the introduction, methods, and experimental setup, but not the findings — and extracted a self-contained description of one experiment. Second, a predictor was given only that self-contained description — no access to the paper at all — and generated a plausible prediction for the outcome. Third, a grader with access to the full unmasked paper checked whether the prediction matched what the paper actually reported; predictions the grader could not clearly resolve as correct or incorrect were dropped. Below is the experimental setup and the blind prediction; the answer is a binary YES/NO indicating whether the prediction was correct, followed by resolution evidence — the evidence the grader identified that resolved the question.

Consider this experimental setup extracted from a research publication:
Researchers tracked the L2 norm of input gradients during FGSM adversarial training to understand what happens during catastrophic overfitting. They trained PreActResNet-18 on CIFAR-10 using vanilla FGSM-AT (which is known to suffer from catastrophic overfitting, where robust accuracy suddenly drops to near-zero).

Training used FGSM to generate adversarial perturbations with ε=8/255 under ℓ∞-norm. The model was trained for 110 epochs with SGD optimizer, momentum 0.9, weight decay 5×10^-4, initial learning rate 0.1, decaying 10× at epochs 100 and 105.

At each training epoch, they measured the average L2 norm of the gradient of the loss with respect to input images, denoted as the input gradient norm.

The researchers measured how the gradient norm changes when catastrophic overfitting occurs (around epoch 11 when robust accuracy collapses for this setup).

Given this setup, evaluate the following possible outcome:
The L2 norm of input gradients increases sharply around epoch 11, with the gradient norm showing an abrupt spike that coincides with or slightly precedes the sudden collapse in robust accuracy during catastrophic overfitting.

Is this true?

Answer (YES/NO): YES